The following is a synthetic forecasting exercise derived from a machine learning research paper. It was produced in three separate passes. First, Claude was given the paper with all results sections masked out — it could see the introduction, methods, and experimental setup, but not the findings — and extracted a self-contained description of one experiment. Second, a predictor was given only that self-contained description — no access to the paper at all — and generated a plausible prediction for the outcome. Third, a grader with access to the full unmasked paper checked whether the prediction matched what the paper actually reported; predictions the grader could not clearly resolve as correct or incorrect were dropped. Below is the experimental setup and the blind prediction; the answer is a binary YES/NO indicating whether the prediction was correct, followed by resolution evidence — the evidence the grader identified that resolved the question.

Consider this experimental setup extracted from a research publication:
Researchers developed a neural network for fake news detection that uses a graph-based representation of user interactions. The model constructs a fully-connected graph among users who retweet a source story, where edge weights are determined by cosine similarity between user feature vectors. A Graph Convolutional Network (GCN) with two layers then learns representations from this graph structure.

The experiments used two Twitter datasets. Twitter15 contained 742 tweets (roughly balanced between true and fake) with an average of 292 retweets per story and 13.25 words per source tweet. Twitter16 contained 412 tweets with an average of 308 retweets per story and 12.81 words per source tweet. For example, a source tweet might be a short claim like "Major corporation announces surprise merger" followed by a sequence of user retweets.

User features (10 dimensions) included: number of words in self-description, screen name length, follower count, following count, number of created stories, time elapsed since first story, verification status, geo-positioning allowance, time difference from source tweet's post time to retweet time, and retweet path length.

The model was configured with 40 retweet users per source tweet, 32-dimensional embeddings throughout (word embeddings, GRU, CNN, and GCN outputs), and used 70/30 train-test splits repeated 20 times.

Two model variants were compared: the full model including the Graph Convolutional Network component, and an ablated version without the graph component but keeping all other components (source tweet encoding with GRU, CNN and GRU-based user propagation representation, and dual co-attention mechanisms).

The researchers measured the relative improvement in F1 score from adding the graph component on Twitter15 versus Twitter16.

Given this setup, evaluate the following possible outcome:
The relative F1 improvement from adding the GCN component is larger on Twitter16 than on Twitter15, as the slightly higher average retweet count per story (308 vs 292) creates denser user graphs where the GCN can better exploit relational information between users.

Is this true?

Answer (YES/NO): YES